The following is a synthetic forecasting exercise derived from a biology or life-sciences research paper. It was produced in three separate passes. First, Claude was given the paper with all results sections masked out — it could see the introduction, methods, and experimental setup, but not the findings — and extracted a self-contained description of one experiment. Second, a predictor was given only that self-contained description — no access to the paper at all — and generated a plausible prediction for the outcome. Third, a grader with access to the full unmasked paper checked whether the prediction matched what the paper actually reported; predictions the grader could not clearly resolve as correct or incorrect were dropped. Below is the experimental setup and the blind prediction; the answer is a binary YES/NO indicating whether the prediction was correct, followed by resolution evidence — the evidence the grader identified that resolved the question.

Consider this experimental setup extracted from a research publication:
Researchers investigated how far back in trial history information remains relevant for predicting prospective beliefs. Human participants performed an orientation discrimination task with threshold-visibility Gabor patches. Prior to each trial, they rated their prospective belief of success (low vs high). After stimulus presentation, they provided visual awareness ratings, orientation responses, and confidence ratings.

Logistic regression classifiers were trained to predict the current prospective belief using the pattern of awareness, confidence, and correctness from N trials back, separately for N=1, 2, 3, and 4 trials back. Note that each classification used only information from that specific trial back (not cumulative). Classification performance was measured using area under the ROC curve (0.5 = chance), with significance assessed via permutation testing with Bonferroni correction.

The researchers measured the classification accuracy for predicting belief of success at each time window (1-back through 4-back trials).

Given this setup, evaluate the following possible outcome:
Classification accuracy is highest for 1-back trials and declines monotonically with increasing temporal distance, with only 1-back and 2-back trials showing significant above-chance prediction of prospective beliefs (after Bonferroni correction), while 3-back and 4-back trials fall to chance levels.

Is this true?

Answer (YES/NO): NO